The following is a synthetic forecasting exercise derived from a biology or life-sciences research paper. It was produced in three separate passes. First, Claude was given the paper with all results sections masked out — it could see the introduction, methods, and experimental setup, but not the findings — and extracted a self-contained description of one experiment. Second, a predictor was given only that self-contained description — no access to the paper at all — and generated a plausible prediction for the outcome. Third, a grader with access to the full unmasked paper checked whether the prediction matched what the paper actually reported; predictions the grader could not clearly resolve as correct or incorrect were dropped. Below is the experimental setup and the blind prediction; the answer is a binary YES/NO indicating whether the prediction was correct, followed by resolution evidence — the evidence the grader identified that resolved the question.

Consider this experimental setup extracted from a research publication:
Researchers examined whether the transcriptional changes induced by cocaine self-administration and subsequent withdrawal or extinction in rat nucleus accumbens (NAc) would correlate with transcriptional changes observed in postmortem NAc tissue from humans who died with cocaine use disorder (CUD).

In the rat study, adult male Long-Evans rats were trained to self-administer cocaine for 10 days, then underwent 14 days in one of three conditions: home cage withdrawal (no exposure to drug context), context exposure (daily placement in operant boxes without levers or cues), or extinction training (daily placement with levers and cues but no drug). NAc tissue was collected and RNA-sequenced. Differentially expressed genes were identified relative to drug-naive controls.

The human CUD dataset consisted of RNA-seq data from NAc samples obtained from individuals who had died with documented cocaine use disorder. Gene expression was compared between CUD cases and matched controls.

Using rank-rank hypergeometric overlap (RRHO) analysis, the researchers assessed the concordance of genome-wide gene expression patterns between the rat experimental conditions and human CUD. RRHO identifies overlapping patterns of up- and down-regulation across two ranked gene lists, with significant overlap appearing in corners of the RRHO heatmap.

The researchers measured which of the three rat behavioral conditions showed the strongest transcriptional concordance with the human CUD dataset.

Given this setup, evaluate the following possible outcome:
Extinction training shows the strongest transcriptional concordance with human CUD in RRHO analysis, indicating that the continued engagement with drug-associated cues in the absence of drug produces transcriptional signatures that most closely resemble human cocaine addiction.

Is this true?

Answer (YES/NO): NO